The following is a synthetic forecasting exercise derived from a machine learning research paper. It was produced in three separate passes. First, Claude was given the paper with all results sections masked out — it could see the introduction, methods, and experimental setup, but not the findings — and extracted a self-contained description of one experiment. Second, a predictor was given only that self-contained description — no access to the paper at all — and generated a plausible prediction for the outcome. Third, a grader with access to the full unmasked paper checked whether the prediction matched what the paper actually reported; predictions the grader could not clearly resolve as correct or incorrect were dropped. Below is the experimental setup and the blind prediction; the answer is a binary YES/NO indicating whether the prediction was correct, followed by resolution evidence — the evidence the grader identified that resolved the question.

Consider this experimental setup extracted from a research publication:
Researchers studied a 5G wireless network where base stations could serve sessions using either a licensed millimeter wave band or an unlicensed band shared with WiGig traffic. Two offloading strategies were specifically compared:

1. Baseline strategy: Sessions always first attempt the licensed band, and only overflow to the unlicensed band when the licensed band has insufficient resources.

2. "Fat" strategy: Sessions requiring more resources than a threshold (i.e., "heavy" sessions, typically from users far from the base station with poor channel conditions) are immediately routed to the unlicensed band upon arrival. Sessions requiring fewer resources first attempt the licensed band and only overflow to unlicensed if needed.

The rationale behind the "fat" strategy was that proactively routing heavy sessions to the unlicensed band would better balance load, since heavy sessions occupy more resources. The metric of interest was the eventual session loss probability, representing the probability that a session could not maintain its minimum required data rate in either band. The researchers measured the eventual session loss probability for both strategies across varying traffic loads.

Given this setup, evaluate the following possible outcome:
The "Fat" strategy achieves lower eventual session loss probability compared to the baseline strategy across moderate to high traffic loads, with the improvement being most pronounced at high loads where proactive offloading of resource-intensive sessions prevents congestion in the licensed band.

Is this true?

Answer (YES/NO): NO